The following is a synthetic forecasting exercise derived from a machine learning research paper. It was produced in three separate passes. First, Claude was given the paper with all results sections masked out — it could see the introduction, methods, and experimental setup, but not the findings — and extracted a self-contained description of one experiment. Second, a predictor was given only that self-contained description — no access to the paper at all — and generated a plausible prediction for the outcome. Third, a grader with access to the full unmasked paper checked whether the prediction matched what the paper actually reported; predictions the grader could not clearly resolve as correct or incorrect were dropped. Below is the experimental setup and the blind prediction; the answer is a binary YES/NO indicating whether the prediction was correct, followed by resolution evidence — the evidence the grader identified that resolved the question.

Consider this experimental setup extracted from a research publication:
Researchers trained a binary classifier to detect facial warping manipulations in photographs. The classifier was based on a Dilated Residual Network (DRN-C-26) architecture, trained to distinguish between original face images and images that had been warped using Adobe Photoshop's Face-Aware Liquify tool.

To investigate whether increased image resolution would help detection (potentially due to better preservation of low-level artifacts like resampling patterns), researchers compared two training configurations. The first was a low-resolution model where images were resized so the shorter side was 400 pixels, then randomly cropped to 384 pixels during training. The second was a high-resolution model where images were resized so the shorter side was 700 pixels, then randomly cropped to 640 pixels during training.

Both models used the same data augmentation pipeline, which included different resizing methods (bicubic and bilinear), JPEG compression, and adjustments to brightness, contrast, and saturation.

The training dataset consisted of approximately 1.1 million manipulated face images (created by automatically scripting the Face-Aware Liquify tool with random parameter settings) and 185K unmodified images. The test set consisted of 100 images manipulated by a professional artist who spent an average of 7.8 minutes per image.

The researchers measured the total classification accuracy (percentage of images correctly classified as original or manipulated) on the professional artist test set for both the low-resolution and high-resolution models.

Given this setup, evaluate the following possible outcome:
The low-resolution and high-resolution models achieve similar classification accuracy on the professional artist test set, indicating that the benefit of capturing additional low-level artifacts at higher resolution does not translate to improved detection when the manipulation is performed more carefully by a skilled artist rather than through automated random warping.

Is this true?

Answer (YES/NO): NO